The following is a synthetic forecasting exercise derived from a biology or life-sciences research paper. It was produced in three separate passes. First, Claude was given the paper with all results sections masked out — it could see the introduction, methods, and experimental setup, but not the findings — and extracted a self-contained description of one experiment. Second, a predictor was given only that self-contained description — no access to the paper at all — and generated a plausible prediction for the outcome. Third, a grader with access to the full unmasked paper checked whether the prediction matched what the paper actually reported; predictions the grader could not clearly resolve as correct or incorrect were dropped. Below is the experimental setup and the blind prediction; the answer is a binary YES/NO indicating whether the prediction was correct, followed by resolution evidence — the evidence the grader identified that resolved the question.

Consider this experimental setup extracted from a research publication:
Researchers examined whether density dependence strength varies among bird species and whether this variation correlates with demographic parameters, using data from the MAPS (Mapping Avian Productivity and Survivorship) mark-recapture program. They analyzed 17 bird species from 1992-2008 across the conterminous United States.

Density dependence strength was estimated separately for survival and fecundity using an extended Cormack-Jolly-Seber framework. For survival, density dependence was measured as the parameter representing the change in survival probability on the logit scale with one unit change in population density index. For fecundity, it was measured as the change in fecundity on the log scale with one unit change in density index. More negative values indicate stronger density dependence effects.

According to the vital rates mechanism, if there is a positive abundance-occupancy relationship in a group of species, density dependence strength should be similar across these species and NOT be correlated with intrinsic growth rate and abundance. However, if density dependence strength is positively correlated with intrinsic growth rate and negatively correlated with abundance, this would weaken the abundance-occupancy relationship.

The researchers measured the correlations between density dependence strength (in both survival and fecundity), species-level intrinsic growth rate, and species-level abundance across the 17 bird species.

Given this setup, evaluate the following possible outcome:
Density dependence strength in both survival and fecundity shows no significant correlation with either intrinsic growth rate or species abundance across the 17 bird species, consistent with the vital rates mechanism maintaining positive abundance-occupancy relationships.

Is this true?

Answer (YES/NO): NO